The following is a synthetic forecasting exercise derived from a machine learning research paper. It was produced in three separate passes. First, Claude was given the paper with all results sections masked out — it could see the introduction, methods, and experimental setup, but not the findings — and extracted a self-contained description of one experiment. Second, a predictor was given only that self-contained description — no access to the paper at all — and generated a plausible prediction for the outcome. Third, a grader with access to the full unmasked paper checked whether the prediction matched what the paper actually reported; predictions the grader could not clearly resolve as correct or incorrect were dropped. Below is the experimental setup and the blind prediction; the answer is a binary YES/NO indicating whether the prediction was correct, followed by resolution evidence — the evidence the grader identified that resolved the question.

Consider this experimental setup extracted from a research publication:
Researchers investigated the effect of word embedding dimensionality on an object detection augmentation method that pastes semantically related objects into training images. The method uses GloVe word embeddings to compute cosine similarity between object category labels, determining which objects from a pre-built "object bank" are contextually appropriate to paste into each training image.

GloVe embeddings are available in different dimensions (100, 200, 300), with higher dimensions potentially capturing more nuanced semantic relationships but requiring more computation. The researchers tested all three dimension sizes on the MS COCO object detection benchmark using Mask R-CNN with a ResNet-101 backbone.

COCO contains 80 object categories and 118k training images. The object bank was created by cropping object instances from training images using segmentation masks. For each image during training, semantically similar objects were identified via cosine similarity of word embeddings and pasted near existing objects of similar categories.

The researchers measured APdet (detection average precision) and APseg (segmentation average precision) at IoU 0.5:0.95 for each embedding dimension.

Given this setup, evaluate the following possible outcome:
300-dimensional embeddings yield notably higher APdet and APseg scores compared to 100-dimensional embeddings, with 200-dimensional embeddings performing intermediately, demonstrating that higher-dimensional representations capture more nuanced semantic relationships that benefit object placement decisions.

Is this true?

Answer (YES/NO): NO